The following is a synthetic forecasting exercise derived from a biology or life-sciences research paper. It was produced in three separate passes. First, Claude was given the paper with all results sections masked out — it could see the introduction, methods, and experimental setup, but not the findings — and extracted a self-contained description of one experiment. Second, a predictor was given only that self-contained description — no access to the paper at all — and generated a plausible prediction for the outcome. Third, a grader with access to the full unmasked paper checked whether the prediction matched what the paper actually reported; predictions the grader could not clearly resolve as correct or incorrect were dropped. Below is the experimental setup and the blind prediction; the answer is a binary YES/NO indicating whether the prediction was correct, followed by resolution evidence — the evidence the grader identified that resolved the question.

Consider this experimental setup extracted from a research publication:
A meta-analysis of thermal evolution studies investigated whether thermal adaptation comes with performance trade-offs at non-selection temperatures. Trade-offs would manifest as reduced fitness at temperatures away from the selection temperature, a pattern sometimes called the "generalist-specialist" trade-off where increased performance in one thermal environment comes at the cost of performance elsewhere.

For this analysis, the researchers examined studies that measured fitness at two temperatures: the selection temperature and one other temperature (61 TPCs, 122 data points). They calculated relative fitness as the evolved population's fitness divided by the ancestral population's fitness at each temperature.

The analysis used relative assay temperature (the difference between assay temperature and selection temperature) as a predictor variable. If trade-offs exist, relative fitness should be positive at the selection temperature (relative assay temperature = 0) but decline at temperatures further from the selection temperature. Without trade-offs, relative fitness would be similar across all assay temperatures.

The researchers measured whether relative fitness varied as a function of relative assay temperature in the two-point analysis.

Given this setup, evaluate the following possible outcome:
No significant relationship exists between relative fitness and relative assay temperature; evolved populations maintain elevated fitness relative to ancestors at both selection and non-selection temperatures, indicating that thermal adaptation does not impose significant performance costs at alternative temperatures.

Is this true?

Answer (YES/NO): NO